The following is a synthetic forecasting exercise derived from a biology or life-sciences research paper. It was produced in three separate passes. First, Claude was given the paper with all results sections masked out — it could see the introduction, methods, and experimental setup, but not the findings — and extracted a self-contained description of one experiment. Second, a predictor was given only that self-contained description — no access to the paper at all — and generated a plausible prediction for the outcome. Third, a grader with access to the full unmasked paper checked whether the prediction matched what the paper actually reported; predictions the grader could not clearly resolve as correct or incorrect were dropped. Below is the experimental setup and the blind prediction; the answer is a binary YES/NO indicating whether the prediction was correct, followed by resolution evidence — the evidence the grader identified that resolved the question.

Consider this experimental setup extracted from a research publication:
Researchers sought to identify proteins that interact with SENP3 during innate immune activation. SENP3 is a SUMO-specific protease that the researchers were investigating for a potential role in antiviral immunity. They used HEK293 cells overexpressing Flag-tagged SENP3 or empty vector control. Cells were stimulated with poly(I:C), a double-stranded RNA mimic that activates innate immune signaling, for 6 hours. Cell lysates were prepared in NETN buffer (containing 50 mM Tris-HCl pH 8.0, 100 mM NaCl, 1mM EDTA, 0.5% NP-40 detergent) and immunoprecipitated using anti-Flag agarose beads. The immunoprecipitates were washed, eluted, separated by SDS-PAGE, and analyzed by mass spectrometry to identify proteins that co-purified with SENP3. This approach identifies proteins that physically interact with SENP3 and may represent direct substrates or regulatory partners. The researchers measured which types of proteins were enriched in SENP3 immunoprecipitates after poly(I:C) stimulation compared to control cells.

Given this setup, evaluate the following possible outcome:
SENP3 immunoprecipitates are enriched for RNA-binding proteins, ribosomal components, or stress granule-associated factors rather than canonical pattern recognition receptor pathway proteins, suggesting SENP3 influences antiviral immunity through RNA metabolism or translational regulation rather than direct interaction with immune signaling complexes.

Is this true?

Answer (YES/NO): NO